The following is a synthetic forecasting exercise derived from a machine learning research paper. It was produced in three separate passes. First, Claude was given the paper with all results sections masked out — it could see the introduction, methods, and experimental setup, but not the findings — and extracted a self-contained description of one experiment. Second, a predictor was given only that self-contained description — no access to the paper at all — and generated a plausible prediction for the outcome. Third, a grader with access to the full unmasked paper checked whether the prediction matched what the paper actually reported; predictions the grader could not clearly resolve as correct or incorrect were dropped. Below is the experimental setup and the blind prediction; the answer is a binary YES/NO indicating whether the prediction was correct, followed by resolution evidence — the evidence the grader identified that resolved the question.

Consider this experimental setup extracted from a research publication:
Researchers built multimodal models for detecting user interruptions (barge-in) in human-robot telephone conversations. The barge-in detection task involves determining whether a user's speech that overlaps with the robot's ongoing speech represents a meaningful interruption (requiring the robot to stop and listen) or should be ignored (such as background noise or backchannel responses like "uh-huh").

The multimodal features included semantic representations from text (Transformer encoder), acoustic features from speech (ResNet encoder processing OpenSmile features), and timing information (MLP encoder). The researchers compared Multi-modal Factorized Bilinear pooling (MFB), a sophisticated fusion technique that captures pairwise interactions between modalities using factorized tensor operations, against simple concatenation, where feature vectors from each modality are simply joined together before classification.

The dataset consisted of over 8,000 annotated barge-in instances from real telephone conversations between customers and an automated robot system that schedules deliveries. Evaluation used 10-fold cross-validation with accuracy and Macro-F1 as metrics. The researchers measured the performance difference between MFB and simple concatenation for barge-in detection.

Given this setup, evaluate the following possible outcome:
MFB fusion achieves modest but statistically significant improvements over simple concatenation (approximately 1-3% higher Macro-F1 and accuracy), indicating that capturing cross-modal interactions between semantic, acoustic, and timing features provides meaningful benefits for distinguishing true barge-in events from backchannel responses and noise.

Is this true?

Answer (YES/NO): NO